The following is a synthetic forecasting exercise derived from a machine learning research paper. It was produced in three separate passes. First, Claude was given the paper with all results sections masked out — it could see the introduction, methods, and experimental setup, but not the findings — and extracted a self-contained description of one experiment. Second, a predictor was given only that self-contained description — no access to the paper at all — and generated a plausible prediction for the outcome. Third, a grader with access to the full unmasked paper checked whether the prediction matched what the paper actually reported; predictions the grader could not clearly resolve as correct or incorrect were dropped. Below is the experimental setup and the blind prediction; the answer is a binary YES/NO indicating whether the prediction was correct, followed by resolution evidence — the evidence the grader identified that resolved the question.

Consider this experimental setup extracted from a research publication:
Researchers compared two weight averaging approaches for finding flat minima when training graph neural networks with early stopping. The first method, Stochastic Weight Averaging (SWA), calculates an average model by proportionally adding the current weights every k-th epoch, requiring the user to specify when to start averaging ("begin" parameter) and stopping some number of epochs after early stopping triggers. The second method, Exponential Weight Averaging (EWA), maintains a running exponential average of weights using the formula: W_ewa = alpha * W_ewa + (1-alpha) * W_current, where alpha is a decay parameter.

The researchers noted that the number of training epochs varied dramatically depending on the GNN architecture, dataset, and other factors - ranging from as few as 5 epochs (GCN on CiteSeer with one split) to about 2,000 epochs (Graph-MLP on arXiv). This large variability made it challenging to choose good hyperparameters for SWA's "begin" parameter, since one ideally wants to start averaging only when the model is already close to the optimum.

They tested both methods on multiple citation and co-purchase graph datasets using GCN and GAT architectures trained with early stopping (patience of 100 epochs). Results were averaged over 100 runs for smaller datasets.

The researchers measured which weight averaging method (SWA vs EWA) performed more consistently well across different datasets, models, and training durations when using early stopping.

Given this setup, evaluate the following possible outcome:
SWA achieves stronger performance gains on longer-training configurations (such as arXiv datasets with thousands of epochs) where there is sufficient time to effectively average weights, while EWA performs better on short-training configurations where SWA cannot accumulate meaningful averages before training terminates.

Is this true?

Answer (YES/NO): NO